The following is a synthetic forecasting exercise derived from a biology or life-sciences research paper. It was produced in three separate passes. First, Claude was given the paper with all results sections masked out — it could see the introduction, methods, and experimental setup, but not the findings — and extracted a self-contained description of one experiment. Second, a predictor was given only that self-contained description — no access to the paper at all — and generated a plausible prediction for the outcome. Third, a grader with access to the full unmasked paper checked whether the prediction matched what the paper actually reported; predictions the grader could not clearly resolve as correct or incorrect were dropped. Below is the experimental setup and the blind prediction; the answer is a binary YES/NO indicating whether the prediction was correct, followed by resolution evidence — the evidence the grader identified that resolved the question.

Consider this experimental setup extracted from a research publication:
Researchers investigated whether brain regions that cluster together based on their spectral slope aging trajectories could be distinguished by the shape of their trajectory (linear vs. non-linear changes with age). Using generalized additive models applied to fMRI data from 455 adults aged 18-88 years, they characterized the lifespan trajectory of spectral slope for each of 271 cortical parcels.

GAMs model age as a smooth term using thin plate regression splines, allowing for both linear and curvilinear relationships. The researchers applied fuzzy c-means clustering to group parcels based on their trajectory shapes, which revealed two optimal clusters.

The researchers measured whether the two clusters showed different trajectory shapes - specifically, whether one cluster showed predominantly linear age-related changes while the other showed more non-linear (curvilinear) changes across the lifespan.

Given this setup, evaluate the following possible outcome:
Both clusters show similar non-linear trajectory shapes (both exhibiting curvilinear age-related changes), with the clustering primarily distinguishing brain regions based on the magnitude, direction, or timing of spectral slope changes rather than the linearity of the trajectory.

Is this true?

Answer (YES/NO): NO